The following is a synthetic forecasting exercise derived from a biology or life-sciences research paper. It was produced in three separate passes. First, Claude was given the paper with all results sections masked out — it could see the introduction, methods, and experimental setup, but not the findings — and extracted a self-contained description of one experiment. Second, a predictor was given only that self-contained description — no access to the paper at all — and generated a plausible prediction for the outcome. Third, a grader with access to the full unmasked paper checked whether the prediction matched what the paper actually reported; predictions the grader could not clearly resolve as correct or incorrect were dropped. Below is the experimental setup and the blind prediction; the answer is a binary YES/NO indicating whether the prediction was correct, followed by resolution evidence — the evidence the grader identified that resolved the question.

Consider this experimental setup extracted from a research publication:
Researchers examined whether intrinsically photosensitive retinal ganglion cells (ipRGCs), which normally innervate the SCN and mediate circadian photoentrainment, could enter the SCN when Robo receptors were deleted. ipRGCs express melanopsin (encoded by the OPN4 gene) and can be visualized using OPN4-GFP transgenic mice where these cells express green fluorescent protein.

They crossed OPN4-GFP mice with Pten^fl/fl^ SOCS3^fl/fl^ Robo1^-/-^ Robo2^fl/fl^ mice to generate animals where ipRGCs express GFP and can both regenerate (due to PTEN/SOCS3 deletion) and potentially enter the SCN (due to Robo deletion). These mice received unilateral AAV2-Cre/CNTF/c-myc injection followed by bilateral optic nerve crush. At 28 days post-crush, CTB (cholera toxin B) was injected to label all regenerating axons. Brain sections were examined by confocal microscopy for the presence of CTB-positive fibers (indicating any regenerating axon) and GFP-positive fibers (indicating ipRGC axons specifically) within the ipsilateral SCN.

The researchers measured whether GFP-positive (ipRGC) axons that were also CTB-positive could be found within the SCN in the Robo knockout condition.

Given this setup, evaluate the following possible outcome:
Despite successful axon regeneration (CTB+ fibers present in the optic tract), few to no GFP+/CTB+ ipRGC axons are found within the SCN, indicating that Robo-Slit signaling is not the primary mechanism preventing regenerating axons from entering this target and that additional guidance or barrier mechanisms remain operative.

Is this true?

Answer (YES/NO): NO